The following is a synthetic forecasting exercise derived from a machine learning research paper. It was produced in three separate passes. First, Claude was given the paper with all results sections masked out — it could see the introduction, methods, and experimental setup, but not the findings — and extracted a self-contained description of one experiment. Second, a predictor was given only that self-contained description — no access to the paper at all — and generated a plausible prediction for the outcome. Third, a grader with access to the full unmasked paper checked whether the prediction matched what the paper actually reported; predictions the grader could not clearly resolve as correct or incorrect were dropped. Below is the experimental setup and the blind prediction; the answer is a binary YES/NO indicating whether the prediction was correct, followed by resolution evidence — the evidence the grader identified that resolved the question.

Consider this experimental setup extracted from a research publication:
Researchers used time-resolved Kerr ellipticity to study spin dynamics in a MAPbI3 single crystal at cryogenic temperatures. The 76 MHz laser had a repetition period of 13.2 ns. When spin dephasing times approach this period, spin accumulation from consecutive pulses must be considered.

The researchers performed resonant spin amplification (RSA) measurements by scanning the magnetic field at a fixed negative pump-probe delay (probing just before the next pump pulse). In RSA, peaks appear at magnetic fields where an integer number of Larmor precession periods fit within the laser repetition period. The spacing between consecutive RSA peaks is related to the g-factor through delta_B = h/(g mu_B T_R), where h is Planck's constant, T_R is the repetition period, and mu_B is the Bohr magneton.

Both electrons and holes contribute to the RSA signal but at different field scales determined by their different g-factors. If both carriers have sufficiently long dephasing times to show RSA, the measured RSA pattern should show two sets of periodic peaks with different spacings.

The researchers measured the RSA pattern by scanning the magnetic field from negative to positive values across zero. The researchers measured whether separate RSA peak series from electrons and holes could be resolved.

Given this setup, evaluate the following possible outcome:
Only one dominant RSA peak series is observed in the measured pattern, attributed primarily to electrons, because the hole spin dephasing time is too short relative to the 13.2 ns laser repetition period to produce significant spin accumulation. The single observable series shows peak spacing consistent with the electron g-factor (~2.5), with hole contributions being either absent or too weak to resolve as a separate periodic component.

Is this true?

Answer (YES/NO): YES